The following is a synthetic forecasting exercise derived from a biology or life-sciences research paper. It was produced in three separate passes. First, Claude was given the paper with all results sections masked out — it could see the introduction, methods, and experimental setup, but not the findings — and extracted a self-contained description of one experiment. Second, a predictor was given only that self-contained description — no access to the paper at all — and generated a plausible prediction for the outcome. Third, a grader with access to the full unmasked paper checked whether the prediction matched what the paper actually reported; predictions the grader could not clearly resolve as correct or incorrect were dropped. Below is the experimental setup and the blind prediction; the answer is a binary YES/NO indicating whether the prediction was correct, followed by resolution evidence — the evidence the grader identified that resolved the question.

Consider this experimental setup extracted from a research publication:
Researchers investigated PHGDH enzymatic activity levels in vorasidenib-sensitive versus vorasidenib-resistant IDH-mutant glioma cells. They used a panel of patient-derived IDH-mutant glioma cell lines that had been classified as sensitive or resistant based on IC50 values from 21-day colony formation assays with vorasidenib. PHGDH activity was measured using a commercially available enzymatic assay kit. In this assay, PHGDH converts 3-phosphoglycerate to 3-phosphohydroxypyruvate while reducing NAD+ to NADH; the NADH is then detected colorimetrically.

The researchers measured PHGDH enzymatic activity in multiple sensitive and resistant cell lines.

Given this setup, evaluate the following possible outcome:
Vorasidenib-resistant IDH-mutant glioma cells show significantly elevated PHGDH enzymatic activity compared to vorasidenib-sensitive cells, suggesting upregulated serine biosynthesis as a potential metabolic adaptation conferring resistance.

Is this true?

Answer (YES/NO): NO